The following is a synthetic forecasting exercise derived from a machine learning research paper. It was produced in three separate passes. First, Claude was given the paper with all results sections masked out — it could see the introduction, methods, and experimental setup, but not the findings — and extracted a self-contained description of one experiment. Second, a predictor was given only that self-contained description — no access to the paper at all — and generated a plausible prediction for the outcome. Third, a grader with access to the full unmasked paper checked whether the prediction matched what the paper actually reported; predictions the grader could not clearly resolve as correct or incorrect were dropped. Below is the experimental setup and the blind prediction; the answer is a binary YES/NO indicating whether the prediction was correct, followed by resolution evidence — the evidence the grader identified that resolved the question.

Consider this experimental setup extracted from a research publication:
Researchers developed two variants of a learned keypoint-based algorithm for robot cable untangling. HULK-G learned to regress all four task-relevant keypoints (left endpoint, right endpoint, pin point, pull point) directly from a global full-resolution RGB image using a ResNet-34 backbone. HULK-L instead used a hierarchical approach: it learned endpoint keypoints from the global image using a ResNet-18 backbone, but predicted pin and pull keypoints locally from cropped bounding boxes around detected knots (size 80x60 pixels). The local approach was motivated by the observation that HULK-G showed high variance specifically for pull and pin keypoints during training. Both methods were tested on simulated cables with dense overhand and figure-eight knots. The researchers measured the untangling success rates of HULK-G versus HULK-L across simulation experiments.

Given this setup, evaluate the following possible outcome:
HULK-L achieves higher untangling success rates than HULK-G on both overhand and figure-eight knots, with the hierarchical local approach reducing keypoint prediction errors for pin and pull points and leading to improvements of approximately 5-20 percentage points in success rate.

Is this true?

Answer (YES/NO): NO